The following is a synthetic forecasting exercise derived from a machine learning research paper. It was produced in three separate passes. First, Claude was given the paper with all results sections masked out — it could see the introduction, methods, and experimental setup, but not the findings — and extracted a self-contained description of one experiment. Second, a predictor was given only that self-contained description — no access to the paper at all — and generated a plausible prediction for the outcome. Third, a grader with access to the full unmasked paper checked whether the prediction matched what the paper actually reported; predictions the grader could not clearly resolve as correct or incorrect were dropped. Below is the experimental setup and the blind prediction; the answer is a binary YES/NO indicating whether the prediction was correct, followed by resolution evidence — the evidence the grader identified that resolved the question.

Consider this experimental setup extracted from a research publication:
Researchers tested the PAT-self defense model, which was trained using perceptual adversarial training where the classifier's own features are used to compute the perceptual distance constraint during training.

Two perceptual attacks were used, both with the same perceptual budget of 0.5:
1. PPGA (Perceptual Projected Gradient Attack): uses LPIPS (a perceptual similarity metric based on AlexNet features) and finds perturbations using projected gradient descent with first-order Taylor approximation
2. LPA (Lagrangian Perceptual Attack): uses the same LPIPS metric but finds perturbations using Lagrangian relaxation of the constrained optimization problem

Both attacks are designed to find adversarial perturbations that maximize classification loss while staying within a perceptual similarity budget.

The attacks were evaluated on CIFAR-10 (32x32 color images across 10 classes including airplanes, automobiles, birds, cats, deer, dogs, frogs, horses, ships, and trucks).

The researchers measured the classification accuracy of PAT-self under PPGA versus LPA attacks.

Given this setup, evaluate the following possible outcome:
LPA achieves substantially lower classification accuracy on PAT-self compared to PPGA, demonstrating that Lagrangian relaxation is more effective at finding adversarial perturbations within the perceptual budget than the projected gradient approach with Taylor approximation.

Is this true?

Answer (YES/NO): YES